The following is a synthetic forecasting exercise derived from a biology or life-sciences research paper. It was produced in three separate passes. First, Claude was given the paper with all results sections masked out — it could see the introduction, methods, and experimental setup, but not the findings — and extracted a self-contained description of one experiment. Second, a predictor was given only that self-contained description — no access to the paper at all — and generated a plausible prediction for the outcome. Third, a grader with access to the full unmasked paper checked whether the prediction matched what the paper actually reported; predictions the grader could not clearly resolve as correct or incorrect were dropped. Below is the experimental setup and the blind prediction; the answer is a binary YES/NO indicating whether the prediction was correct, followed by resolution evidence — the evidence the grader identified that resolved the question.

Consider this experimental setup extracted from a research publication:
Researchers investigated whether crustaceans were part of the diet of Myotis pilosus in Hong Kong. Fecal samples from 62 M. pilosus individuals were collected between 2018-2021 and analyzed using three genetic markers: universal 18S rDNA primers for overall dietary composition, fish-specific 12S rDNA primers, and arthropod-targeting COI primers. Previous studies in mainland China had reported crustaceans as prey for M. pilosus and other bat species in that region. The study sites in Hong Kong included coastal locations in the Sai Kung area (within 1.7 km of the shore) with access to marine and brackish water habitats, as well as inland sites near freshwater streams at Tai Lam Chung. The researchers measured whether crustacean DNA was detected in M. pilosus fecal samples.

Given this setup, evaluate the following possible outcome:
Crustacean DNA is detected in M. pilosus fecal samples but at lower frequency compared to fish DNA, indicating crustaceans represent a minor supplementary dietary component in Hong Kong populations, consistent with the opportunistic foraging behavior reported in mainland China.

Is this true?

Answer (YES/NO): NO